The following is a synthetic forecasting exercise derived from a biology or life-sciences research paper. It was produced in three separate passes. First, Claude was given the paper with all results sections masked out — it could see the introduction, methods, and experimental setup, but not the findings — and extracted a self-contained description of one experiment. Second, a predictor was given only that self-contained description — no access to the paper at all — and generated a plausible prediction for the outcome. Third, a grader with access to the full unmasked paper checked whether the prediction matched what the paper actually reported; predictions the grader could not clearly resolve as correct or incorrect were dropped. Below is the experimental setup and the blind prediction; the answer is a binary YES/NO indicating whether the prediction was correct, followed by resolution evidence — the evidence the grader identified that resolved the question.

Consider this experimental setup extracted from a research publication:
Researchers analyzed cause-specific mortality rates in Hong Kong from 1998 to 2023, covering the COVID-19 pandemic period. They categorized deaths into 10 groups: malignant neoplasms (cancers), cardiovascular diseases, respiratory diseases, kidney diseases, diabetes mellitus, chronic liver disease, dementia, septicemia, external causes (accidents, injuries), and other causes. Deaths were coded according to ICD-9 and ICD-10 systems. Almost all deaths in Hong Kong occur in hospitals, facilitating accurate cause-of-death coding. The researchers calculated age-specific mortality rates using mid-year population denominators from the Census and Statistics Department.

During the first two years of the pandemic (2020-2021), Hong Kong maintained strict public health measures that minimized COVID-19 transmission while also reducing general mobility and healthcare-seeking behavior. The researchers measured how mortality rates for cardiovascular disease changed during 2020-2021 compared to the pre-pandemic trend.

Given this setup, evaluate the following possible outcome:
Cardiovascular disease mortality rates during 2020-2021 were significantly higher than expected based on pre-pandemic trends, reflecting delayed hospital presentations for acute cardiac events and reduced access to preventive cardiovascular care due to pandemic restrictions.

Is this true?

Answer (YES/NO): YES